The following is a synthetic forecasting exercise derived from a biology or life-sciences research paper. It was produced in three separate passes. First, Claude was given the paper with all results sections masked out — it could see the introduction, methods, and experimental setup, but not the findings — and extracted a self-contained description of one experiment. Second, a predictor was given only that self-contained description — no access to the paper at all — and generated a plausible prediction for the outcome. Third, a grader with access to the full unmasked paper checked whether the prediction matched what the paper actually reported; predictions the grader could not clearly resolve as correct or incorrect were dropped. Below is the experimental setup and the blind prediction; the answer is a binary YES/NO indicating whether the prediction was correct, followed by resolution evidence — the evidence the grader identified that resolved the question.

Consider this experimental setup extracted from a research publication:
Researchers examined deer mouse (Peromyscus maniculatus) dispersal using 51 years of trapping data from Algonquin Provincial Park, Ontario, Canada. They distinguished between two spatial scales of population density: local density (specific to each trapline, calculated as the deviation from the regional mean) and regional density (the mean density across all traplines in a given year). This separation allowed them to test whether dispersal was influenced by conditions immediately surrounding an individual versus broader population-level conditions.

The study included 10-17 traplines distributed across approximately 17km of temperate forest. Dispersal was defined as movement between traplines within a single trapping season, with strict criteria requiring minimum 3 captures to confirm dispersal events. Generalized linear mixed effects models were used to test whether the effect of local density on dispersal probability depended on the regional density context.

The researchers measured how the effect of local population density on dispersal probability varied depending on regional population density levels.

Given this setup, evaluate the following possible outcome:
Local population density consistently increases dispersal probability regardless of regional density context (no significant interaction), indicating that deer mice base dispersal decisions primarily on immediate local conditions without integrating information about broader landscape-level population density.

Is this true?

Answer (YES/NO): NO